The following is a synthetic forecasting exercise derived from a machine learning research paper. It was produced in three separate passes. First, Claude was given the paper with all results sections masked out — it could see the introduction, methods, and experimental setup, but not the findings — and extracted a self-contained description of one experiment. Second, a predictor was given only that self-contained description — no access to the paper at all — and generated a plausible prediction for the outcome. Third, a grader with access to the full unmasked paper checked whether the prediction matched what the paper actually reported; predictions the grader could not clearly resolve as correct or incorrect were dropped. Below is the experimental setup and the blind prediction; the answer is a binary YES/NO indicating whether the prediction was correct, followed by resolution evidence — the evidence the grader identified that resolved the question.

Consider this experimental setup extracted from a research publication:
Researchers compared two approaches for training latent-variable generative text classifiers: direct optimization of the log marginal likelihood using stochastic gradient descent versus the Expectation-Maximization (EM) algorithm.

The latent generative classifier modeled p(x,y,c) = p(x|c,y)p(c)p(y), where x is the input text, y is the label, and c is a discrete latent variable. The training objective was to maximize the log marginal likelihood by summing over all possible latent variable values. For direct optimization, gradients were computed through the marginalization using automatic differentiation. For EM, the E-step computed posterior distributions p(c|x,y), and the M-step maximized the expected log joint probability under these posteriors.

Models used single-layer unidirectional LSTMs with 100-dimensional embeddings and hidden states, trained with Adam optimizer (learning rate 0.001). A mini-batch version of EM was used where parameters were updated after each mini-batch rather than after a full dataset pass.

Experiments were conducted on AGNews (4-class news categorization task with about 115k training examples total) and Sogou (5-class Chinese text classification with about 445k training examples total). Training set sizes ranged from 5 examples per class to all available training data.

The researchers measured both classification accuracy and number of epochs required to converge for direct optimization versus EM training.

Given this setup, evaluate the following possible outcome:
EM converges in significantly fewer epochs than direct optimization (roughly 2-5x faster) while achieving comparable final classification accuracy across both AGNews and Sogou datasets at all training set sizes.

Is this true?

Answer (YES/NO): NO